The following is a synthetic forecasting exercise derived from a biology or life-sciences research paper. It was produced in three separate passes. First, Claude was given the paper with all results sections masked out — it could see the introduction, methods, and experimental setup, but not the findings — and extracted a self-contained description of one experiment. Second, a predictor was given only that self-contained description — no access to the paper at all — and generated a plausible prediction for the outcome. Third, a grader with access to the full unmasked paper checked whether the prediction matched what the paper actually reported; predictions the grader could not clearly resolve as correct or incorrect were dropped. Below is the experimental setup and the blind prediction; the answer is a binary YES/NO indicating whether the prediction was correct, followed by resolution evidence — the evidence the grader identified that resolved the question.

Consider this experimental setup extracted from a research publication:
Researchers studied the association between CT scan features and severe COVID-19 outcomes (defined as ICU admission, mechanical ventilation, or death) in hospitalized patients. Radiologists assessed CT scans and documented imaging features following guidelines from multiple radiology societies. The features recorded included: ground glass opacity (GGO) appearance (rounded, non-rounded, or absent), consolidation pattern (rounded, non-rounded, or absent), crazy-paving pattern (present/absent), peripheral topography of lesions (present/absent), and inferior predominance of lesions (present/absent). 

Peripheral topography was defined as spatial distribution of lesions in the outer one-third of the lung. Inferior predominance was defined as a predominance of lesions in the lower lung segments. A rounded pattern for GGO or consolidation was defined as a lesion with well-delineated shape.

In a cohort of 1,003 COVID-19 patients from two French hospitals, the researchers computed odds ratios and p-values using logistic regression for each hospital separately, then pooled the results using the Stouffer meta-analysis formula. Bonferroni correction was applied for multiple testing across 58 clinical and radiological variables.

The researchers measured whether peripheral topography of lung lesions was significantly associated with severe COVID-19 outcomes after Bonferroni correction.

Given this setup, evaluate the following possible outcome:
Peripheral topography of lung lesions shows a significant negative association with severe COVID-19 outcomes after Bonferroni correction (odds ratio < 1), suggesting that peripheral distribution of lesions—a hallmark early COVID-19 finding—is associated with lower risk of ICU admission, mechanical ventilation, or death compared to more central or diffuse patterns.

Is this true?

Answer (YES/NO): YES